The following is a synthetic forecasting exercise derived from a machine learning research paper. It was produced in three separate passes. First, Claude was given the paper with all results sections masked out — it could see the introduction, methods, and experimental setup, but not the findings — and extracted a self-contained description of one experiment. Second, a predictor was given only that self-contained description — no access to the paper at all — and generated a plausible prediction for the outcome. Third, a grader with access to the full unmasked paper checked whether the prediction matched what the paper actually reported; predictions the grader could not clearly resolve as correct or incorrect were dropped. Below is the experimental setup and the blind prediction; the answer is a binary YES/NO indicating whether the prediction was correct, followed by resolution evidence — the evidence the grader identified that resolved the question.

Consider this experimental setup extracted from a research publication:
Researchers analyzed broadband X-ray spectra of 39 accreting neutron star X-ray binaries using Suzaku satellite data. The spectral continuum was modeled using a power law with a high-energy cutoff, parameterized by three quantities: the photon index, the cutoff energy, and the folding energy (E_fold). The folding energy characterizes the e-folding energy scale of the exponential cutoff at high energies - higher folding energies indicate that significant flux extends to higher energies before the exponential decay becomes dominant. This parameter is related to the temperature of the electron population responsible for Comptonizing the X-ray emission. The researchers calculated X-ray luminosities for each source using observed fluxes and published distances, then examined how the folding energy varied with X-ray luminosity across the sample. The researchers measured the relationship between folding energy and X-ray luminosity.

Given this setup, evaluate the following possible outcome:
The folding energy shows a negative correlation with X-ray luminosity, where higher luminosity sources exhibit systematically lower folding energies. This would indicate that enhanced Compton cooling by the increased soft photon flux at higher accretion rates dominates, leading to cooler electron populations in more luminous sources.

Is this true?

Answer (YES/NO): YES